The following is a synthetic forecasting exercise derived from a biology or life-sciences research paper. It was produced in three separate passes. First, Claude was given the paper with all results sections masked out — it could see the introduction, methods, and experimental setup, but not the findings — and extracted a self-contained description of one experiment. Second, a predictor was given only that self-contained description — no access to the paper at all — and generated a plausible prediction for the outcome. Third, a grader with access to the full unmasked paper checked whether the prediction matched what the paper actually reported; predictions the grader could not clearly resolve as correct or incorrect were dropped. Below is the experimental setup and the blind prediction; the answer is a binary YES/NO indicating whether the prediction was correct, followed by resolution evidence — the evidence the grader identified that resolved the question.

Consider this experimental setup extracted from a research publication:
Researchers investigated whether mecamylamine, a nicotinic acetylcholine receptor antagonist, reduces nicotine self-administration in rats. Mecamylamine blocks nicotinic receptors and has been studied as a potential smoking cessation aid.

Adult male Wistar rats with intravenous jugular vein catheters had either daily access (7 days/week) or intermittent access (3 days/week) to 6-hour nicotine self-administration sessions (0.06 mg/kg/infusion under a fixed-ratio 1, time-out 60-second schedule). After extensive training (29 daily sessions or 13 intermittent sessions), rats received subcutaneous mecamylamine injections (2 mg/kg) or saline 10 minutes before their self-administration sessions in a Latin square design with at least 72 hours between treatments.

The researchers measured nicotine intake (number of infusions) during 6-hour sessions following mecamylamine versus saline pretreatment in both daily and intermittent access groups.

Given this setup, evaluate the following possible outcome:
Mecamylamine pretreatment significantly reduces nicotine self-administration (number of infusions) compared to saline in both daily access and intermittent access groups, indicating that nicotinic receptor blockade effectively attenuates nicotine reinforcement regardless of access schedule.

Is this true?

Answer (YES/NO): NO